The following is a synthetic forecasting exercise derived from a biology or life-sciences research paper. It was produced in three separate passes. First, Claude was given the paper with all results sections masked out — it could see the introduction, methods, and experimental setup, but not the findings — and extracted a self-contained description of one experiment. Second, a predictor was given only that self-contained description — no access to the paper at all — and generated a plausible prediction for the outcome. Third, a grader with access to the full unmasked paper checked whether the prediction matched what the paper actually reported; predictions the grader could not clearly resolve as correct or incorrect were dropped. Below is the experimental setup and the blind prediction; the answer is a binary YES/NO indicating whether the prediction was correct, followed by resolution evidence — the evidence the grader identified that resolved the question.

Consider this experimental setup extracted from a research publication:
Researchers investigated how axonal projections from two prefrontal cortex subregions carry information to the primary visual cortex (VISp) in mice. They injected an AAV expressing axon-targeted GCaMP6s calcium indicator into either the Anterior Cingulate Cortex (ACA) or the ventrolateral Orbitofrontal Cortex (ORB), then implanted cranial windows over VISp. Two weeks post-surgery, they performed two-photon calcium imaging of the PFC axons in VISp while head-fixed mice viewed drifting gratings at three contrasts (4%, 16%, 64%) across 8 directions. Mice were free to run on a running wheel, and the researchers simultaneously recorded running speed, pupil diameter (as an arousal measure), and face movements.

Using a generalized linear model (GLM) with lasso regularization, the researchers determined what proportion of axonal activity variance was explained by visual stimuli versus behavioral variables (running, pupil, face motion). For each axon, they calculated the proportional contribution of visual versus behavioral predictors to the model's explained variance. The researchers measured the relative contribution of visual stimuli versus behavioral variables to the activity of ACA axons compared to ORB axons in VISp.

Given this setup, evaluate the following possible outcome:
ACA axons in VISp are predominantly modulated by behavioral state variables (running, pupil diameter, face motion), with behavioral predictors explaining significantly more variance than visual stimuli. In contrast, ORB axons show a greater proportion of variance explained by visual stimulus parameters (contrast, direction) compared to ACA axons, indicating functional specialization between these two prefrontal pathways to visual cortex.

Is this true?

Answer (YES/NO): NO